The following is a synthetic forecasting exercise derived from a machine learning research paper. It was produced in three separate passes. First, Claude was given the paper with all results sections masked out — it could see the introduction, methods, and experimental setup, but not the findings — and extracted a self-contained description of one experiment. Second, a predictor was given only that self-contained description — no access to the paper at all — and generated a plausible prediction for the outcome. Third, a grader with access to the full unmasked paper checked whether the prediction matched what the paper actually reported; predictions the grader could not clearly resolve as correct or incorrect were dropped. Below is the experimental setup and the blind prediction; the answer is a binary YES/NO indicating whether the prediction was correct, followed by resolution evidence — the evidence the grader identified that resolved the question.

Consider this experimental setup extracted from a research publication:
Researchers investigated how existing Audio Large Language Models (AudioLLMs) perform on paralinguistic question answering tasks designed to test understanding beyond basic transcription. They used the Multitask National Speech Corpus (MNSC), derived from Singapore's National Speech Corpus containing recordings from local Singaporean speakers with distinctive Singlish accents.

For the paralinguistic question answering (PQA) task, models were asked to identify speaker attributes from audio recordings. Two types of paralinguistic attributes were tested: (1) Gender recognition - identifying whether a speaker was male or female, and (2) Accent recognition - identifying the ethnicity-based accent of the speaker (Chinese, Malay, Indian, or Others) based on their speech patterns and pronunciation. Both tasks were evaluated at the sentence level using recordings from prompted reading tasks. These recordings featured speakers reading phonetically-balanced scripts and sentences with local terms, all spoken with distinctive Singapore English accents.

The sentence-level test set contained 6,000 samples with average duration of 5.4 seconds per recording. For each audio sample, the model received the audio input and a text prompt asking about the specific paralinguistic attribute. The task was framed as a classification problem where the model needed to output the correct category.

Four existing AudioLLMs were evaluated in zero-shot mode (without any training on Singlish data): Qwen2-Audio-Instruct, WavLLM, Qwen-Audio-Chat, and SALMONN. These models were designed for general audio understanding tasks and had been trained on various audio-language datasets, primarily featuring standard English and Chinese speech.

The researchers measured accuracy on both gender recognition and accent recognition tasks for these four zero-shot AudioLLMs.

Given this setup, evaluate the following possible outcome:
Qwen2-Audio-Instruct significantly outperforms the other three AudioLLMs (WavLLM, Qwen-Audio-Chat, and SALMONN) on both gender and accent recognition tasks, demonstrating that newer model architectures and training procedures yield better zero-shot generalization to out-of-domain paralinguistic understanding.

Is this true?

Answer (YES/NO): NO